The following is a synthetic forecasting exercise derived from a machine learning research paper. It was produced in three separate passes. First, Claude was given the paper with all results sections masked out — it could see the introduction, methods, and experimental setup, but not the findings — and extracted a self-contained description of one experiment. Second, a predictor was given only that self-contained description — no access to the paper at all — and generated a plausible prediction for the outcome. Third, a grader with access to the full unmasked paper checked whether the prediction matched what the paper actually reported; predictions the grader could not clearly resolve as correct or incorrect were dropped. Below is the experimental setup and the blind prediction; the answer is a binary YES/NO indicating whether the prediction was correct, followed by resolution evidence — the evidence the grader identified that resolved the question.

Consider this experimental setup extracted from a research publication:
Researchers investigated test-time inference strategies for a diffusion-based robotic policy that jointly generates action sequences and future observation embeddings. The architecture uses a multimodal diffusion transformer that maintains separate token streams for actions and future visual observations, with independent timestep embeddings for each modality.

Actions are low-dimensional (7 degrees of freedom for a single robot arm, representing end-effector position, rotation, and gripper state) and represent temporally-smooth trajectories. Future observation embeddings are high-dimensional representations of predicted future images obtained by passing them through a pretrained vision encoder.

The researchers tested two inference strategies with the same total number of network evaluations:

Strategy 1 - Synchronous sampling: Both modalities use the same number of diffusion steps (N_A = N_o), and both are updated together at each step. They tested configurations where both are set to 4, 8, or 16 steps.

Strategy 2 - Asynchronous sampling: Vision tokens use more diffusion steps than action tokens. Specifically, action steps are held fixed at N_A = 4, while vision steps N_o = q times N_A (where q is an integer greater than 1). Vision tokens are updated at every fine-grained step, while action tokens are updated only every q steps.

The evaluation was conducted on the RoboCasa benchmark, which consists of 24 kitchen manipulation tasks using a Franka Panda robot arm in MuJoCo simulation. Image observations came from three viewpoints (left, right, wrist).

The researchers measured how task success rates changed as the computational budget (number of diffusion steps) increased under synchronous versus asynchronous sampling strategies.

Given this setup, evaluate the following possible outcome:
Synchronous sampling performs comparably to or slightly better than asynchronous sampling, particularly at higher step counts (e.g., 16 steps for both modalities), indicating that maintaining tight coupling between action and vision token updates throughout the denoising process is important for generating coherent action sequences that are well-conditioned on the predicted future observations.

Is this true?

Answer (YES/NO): NO